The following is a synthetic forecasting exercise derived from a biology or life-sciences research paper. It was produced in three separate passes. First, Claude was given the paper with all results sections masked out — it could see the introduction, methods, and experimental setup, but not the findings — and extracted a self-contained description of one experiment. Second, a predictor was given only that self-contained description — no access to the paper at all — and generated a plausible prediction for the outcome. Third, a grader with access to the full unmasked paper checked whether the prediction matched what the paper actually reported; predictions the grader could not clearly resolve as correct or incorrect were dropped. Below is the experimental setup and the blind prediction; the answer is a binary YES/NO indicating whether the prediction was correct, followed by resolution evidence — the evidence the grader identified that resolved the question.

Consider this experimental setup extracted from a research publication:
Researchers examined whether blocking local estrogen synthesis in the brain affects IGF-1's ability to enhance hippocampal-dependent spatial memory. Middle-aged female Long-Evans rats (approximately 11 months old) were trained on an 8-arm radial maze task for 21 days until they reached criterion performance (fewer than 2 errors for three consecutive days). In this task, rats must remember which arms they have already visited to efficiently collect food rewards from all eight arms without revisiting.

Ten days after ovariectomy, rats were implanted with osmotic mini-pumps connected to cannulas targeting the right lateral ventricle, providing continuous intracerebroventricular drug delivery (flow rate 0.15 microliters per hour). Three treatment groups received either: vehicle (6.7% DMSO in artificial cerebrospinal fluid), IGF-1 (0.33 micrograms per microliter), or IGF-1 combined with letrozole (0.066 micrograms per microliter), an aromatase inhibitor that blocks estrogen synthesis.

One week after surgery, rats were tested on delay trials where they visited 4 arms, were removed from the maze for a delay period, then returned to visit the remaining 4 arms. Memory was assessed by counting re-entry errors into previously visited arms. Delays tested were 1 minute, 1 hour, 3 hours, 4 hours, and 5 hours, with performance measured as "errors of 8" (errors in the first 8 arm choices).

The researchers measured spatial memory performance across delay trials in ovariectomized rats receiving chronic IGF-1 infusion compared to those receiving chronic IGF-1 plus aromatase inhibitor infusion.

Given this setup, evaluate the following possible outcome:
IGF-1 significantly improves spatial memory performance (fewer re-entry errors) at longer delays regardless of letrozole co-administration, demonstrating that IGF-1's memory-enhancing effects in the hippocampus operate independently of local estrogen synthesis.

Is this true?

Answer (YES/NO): NO